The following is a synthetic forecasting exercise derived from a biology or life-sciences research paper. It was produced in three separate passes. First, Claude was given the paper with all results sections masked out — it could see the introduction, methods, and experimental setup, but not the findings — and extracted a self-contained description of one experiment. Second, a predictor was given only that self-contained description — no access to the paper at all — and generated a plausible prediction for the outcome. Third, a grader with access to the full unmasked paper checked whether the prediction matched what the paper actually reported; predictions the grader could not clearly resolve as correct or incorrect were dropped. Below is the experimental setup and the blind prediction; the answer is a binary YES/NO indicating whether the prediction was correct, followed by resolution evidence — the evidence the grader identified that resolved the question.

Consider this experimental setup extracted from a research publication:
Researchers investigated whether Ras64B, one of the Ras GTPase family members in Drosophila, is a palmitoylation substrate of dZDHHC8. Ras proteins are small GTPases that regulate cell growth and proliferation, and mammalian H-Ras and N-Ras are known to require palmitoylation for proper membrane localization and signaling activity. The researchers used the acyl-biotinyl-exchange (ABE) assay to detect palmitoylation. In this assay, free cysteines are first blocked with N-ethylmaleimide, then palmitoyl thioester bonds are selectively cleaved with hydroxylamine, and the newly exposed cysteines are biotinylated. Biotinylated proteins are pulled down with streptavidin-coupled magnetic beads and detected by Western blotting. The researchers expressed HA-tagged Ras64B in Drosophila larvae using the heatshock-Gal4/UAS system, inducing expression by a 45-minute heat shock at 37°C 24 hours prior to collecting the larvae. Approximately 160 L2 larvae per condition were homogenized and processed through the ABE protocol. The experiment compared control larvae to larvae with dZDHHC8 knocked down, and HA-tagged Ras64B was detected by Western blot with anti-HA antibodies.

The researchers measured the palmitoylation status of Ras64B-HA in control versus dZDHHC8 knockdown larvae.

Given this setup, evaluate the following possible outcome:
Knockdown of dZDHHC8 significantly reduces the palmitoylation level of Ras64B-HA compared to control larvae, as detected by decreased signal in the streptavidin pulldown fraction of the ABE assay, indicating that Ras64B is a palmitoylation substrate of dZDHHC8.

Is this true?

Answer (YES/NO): NO